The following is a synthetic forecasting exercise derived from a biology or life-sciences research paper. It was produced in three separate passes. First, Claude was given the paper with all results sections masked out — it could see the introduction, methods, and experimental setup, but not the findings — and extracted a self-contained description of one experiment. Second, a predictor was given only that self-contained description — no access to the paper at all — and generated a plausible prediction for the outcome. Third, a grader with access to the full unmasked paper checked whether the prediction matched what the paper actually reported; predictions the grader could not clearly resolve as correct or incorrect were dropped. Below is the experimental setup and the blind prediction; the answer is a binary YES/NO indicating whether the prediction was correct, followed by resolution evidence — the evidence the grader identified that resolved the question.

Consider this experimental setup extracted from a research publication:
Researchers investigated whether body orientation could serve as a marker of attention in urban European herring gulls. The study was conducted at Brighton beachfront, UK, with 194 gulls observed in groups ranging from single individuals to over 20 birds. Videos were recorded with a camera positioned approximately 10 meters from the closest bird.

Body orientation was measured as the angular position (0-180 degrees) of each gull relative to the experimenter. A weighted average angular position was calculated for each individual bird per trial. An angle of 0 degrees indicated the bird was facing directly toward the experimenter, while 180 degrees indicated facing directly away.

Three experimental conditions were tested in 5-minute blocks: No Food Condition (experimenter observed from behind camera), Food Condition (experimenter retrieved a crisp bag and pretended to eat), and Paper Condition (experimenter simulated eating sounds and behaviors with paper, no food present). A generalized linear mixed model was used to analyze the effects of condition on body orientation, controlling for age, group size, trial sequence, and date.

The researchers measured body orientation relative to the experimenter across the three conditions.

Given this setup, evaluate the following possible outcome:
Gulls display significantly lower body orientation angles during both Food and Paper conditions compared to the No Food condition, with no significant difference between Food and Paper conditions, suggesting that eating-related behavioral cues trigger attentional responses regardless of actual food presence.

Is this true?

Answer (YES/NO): NO